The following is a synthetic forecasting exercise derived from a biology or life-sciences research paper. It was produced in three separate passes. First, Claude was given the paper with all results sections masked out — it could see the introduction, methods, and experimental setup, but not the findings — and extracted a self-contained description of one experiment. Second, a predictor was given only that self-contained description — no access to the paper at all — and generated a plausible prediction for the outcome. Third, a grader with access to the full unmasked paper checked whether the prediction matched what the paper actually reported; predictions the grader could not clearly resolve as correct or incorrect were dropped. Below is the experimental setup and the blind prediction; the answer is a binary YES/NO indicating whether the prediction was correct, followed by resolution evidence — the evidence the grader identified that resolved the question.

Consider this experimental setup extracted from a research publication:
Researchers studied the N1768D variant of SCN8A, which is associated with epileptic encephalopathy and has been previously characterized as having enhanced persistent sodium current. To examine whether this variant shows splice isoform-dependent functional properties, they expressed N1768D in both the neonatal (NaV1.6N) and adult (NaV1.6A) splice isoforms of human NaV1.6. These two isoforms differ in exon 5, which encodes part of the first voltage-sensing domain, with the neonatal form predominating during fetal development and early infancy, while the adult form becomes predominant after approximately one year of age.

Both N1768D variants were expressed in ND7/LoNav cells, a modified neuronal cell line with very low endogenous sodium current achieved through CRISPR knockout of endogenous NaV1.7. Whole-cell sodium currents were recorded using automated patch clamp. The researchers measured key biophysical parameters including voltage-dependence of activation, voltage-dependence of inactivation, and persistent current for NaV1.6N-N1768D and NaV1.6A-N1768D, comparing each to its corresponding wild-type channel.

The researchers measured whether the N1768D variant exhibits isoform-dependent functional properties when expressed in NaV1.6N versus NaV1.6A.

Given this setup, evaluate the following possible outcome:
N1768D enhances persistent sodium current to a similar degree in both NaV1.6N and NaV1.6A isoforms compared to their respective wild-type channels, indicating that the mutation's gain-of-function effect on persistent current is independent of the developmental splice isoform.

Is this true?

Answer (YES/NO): YES